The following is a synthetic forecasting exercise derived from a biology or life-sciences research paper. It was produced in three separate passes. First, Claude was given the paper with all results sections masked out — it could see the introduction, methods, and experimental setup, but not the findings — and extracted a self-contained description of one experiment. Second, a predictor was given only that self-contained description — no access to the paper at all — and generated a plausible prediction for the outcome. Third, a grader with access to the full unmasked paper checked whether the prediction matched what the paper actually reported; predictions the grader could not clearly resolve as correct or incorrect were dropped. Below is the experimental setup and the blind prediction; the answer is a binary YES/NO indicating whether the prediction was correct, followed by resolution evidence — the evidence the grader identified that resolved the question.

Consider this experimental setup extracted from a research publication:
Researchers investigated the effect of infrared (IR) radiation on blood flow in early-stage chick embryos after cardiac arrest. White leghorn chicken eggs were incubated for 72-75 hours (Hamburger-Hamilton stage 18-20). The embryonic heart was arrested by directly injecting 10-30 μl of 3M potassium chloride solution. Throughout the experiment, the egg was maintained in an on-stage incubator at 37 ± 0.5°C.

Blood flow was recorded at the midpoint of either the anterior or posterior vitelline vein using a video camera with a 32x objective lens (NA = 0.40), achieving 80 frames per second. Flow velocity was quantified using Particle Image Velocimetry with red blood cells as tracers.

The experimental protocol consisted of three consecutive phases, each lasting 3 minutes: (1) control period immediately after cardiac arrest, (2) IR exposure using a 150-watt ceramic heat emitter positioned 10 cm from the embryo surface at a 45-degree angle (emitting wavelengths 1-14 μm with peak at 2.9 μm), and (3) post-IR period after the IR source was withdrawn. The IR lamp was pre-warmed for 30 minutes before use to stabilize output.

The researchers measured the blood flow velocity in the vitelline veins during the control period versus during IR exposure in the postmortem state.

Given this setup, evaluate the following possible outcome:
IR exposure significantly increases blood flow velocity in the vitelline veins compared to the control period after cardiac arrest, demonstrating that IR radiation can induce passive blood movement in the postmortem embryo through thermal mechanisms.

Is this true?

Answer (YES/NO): NO